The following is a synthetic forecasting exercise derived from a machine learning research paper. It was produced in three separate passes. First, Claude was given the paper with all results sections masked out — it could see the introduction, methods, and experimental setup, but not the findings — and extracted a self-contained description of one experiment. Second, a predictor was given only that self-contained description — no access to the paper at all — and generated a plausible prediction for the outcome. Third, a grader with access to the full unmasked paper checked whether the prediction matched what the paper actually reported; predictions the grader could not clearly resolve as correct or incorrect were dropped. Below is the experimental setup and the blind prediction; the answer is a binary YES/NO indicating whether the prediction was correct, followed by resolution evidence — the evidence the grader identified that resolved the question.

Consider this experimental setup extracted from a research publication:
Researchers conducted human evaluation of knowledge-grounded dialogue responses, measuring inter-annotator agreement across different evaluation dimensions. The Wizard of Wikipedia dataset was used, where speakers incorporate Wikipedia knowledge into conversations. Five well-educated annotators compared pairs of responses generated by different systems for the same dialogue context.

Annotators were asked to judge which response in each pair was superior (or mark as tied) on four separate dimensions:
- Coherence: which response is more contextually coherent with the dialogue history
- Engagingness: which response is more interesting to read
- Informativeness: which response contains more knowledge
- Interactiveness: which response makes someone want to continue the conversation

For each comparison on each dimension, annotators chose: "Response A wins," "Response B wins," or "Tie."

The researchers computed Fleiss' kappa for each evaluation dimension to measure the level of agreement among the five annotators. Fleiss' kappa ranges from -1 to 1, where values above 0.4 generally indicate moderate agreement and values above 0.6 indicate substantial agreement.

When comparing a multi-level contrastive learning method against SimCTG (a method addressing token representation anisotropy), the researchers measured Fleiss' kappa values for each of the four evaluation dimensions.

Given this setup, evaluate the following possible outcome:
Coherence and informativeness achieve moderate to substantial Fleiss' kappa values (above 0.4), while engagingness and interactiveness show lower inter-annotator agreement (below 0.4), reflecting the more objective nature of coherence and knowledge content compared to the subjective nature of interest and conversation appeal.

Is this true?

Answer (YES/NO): NO